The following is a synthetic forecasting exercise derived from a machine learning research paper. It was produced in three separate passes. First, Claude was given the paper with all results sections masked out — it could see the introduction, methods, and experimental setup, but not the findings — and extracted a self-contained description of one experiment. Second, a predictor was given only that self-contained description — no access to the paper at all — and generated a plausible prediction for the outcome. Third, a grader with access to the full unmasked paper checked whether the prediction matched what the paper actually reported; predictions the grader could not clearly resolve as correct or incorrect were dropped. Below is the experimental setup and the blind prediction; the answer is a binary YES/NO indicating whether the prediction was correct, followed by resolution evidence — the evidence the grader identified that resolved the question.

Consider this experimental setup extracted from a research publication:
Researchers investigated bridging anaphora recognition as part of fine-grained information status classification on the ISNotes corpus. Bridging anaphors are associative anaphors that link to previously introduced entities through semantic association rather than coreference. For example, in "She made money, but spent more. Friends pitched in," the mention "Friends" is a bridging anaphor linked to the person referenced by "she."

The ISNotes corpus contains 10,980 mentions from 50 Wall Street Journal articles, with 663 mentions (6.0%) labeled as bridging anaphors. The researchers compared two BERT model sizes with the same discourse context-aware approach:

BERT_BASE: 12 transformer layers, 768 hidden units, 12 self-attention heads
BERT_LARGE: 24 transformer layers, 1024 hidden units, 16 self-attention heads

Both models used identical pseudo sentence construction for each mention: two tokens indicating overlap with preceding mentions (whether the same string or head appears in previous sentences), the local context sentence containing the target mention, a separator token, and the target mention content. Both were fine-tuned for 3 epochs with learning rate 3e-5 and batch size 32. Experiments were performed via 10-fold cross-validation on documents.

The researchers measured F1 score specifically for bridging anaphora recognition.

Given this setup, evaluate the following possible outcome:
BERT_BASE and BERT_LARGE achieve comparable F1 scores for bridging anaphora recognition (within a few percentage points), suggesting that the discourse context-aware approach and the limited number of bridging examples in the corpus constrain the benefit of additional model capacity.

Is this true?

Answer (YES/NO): NO